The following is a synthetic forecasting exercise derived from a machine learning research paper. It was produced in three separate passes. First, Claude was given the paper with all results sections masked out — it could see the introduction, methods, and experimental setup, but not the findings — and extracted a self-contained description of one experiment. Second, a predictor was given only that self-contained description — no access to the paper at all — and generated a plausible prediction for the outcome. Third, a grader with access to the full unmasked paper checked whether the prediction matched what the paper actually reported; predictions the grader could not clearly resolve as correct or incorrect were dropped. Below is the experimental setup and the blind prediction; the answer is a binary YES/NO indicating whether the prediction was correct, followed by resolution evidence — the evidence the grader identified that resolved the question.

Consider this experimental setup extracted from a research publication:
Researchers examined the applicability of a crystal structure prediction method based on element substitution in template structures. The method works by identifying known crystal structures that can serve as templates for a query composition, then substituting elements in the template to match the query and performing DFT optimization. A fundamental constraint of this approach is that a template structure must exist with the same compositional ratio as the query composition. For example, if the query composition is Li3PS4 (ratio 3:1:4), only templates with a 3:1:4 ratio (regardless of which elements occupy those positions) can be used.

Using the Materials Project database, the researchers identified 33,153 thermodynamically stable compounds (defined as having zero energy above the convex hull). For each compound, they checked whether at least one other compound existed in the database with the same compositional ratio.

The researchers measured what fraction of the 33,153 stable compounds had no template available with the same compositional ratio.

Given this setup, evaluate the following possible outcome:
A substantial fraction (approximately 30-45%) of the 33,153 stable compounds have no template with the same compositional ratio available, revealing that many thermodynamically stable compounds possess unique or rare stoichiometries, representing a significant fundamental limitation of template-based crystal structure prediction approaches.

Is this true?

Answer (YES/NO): NO